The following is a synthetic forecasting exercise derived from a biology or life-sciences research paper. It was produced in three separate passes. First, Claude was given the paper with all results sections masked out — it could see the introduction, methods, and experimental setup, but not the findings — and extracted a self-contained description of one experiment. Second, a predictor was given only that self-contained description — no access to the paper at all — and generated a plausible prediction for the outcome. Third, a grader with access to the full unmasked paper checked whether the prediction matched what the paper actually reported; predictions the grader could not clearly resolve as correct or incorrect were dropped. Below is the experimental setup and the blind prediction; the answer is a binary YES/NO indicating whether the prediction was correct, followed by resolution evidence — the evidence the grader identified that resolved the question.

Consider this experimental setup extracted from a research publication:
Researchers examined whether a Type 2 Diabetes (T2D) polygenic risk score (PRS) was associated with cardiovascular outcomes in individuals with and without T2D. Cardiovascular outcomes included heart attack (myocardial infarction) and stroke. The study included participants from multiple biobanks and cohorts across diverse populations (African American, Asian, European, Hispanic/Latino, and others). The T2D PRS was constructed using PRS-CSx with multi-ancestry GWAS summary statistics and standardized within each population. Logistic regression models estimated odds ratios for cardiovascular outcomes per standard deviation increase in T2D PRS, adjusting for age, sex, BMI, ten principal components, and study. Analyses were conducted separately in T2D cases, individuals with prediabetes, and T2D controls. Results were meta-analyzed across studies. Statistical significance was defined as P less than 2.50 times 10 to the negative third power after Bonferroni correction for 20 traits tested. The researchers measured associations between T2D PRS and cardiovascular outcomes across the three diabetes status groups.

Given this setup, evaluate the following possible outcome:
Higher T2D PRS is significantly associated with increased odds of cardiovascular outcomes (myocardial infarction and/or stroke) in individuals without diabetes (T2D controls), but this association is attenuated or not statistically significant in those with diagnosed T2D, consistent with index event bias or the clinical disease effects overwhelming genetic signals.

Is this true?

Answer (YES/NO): NO